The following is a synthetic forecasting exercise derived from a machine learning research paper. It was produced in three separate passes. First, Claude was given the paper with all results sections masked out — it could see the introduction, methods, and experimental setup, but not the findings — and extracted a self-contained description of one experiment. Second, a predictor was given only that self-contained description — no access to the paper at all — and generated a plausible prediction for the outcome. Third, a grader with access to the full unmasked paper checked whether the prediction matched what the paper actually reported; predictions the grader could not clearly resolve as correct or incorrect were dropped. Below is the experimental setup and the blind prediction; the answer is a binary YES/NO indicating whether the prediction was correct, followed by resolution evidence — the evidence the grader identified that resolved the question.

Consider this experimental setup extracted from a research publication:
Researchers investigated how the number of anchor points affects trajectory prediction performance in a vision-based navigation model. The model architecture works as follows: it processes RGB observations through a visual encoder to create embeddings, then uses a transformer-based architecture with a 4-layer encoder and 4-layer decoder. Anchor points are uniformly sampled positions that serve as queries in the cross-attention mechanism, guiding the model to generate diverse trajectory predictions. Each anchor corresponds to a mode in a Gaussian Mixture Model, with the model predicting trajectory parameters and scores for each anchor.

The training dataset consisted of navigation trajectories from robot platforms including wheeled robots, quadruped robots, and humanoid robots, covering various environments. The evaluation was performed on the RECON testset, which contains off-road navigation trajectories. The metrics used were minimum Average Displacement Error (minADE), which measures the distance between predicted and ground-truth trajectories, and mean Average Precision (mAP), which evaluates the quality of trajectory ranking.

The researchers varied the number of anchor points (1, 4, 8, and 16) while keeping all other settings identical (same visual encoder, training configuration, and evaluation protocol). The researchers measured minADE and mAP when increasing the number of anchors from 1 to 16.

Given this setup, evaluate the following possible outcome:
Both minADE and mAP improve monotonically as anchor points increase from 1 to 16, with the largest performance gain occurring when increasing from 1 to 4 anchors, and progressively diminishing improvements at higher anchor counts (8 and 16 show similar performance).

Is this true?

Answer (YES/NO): NO